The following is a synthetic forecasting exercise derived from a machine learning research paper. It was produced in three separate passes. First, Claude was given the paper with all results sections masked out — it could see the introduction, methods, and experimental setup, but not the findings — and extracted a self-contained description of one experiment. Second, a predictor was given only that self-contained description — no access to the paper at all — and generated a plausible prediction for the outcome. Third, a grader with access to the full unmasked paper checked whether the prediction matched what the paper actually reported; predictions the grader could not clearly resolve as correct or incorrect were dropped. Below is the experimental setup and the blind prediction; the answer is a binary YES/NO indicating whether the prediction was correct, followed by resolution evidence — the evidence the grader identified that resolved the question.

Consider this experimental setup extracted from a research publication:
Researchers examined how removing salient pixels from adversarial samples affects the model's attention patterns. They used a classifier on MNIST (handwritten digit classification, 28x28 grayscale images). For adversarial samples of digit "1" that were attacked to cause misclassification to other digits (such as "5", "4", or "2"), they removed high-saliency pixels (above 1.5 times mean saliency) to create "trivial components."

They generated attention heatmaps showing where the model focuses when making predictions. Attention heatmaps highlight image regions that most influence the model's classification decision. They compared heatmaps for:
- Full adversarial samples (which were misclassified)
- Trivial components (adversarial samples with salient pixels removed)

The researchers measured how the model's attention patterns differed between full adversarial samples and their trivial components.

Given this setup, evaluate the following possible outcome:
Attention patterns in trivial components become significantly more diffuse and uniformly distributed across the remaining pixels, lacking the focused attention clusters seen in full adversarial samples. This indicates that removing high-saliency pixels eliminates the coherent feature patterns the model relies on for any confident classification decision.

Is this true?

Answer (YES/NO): NO